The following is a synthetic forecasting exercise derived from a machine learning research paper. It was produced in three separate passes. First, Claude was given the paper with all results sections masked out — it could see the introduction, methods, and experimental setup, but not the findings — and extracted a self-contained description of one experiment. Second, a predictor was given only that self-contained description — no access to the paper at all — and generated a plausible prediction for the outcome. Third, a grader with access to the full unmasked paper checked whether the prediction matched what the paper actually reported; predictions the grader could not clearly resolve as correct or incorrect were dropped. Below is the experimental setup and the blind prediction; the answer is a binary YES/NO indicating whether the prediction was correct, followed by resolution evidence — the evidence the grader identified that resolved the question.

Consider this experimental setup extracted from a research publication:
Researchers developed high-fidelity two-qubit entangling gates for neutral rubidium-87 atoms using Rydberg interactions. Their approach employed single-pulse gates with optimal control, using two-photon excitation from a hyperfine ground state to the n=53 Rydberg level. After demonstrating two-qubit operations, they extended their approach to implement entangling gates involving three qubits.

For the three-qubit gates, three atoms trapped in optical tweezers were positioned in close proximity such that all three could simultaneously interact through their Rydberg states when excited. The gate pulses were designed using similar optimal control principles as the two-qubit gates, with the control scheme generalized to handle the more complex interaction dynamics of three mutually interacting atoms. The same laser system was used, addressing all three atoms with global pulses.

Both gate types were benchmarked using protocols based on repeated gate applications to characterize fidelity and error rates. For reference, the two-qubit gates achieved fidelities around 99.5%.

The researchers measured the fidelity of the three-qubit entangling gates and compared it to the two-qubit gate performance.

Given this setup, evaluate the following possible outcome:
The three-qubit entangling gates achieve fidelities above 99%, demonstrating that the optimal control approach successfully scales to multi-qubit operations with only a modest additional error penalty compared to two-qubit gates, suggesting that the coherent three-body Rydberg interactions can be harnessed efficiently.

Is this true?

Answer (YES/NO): NO